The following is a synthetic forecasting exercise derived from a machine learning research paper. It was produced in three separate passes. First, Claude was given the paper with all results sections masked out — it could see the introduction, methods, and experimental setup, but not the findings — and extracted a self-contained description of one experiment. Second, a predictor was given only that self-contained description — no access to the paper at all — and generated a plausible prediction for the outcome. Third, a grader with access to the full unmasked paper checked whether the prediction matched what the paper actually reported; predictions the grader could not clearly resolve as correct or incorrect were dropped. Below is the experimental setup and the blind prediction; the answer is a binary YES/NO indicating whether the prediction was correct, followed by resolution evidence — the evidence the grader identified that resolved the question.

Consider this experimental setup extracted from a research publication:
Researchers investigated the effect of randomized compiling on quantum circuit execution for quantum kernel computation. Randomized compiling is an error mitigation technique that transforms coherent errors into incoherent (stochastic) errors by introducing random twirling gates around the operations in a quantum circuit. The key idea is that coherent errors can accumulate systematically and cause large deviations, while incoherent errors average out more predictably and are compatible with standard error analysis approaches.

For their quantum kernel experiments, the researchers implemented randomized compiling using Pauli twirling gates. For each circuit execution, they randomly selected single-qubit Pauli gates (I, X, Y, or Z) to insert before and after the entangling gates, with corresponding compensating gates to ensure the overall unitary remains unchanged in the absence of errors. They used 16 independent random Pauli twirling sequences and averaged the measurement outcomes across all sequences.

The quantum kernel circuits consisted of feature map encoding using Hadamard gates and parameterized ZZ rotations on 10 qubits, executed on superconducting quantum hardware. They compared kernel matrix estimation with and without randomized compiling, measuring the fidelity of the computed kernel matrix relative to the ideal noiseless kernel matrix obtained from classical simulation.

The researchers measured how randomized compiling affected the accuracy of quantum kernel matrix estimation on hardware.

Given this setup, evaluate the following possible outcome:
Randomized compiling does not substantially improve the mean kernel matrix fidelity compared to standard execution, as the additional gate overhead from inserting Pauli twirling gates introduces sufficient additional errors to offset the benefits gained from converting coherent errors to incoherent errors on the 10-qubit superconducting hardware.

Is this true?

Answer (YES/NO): NO